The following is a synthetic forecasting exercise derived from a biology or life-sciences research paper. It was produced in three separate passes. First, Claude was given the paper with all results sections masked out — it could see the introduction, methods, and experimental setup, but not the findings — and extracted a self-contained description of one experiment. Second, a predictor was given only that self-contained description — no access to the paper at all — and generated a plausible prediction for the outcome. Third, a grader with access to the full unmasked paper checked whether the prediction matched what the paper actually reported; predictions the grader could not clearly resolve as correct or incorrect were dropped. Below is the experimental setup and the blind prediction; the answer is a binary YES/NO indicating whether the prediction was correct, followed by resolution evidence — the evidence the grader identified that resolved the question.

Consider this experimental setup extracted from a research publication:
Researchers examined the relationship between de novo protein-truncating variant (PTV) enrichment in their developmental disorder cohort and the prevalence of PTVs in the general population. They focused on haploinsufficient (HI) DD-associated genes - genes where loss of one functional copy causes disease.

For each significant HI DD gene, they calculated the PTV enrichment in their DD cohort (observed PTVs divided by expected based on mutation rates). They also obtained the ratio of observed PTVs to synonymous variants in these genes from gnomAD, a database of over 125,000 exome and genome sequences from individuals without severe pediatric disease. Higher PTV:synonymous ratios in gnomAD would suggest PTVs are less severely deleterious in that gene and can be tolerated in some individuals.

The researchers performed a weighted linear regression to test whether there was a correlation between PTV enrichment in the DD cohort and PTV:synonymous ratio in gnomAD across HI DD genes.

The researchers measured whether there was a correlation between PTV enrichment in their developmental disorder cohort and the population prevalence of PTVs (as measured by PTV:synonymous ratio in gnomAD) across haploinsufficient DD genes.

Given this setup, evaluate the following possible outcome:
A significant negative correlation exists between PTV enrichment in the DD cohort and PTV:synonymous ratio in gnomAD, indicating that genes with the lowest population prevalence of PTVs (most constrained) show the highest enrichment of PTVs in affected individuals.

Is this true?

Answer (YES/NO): YES